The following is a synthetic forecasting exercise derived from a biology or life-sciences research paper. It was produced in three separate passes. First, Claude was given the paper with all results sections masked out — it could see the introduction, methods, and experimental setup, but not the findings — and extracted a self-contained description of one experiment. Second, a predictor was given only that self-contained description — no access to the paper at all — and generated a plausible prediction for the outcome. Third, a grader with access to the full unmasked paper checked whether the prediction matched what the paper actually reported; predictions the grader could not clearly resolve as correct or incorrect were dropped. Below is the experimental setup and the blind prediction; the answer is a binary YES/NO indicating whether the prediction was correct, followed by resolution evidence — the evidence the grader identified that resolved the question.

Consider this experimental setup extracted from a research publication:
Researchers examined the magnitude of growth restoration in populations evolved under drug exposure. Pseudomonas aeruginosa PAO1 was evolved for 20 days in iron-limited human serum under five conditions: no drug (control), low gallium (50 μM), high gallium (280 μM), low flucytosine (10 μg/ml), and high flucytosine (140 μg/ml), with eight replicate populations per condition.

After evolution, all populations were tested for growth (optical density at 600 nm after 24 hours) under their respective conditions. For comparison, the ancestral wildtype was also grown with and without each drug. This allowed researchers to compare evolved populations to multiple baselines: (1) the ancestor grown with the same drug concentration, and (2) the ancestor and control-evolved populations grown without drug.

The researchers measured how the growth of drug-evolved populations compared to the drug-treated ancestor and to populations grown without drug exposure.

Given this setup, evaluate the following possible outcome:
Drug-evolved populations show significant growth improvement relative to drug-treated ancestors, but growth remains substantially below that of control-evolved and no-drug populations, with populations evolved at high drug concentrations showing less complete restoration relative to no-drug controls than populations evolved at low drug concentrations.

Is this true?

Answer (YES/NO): NO